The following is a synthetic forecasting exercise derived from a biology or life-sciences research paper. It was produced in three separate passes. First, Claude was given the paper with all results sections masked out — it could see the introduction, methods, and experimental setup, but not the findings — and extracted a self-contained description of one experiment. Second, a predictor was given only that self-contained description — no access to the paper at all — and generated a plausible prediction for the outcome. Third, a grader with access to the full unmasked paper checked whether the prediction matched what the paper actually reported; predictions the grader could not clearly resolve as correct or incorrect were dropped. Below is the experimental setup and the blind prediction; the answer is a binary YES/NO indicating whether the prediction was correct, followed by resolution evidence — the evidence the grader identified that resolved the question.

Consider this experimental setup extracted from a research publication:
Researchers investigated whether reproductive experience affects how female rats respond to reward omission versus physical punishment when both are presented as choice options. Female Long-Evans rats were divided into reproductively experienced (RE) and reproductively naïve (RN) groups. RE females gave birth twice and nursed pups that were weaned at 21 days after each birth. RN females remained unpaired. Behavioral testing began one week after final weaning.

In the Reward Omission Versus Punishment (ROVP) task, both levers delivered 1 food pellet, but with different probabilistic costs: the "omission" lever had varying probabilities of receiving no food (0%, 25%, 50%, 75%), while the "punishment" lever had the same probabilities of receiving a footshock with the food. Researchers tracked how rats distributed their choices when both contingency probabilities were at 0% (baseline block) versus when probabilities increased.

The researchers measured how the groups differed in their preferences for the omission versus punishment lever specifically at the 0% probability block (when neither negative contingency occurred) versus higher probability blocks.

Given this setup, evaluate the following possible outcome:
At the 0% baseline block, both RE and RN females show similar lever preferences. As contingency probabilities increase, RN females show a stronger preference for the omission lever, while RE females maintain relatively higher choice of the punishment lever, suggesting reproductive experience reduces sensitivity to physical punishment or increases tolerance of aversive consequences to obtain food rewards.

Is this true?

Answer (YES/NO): NO